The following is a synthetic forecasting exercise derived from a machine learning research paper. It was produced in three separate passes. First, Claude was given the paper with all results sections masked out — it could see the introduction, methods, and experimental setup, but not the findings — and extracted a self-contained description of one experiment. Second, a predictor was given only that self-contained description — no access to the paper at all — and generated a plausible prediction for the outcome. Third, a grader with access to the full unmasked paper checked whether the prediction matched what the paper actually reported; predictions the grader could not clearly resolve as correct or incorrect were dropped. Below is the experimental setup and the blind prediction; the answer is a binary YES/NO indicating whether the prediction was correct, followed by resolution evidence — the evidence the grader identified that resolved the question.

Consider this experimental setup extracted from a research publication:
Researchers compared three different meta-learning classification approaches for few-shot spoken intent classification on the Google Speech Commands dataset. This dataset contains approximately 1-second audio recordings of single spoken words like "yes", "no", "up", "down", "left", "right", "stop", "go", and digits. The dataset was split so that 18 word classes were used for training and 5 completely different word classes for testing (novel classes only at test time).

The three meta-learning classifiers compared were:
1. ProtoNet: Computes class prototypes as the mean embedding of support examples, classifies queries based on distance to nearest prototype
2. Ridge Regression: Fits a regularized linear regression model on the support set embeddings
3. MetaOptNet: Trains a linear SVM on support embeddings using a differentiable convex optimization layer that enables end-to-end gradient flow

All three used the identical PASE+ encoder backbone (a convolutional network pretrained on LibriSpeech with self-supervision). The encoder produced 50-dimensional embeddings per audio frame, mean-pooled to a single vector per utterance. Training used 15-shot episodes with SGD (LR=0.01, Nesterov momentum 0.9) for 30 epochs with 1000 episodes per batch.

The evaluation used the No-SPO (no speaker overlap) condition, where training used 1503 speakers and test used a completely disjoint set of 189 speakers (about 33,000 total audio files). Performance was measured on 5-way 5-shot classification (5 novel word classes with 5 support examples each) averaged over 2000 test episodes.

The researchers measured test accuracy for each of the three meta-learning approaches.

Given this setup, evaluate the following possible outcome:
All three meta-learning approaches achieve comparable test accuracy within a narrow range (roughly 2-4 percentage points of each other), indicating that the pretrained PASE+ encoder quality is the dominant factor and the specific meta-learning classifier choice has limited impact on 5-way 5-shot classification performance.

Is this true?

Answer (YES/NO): NO